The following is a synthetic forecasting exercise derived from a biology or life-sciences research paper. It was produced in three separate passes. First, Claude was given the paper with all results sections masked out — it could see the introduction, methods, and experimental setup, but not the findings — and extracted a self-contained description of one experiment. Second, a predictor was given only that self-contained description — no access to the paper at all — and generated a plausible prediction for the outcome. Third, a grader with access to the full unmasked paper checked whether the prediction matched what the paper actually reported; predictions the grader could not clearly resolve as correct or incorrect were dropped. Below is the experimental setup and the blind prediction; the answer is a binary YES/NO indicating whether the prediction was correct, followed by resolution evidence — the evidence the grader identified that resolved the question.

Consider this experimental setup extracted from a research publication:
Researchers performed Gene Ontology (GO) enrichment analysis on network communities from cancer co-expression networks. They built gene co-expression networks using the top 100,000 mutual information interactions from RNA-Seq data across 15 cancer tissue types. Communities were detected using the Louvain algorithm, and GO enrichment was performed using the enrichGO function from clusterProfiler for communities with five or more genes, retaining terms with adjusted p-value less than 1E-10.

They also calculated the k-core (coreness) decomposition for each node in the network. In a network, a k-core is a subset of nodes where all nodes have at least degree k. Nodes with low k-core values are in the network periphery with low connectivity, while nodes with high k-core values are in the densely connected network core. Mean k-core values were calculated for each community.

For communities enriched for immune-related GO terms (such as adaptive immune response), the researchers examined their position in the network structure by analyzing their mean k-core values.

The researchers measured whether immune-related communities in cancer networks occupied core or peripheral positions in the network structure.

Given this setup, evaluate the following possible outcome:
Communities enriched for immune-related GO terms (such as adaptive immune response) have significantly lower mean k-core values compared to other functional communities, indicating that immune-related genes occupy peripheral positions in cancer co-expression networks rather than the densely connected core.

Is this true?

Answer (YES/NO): YES